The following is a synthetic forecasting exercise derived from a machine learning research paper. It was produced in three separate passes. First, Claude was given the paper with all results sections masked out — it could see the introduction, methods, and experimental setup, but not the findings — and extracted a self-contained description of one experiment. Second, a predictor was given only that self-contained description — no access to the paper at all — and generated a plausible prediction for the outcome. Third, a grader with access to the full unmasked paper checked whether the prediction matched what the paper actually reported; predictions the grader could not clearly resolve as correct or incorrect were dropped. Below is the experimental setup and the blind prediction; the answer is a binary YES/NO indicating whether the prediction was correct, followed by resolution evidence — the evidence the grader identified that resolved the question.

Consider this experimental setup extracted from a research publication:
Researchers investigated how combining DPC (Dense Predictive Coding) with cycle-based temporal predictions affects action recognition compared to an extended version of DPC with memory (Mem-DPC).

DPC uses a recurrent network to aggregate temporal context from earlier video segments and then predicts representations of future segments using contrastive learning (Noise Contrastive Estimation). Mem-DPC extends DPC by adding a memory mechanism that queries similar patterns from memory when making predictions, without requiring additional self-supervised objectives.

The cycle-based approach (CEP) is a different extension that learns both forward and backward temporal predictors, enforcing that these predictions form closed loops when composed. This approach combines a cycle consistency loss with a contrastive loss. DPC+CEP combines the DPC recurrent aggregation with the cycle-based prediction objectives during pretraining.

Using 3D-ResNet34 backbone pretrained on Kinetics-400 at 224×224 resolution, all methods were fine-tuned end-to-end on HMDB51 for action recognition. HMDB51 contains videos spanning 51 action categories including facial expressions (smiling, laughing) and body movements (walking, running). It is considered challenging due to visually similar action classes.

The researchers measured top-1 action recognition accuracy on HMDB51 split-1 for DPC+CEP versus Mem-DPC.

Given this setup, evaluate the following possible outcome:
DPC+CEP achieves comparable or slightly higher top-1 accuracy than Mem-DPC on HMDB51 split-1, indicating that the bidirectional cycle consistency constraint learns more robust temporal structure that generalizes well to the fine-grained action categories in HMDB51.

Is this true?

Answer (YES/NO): NO